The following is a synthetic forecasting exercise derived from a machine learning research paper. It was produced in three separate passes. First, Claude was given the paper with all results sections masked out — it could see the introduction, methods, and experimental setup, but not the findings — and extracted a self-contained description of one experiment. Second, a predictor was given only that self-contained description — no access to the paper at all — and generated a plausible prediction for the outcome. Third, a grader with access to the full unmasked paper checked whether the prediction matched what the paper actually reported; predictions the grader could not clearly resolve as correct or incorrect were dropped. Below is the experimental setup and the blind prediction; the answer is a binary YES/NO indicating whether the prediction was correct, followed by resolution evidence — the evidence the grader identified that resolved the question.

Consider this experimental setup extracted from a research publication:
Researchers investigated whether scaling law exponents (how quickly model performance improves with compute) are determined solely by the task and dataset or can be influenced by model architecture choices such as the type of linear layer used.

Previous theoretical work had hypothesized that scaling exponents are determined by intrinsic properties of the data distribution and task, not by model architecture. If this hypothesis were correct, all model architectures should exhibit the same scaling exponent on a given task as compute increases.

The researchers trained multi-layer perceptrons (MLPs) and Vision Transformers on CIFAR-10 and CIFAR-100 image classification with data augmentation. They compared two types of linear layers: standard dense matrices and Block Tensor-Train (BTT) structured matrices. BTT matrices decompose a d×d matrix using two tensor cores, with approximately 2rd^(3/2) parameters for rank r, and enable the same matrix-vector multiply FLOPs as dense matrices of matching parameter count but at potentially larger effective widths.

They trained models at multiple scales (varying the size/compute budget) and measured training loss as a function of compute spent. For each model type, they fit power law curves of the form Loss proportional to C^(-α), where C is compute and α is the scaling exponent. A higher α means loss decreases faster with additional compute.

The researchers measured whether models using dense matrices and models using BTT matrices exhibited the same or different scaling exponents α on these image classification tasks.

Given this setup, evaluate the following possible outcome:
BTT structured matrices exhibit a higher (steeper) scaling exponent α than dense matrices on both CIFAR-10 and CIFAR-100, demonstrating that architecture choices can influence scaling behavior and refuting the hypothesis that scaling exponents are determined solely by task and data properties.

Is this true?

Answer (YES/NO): YES